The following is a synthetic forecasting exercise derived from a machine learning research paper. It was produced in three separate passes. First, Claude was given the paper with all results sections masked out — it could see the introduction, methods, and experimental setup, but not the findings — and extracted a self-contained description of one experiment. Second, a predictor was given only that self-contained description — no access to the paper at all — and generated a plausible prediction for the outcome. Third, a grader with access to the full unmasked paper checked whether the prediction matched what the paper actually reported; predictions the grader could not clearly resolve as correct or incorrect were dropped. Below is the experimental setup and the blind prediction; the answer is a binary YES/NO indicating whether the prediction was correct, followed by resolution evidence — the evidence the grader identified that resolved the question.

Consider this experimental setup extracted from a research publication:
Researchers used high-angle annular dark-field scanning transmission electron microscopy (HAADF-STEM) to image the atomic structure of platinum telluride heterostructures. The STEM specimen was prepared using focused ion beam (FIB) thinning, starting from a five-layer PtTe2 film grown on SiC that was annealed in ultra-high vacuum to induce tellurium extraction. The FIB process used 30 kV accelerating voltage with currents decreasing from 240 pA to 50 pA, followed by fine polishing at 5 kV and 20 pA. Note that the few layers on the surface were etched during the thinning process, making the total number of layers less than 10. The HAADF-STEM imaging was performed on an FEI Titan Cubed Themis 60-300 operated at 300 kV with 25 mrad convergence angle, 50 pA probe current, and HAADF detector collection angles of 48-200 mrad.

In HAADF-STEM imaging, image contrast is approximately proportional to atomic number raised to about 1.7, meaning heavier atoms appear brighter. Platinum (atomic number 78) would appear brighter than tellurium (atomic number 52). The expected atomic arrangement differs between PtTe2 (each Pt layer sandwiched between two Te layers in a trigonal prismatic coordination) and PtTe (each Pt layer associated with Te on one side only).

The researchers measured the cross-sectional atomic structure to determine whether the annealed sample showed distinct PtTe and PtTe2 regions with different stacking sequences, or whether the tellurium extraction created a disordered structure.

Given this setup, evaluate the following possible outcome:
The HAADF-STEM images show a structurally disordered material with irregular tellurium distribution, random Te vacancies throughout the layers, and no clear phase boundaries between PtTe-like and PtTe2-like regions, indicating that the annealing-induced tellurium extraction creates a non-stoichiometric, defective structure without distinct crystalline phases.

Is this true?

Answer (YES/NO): NO